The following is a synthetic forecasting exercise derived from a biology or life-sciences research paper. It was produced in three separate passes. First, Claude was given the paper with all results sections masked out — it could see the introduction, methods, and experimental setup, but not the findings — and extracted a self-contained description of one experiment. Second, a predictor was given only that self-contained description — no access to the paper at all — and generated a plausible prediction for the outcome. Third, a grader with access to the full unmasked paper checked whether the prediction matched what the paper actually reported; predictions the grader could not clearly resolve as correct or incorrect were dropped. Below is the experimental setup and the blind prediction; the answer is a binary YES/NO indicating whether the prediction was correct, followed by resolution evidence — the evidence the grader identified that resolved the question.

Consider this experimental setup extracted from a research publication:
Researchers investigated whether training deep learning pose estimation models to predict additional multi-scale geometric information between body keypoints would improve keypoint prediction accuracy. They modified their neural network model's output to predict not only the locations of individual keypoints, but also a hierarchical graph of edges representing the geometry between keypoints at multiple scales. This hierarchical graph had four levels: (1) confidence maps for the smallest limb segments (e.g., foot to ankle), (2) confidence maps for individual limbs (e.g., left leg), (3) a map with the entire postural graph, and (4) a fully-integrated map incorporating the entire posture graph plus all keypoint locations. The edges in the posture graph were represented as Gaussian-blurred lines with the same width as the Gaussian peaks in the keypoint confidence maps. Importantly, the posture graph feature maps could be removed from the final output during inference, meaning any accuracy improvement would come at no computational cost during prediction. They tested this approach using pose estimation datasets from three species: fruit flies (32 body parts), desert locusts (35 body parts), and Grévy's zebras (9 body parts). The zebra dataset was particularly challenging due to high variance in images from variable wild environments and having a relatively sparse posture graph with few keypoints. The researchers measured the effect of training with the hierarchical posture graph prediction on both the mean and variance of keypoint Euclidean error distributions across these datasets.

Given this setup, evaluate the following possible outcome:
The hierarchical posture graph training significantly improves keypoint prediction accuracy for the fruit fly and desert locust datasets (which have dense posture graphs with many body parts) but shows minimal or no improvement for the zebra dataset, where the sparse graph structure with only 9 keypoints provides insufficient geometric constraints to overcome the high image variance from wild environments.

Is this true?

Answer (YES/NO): NO